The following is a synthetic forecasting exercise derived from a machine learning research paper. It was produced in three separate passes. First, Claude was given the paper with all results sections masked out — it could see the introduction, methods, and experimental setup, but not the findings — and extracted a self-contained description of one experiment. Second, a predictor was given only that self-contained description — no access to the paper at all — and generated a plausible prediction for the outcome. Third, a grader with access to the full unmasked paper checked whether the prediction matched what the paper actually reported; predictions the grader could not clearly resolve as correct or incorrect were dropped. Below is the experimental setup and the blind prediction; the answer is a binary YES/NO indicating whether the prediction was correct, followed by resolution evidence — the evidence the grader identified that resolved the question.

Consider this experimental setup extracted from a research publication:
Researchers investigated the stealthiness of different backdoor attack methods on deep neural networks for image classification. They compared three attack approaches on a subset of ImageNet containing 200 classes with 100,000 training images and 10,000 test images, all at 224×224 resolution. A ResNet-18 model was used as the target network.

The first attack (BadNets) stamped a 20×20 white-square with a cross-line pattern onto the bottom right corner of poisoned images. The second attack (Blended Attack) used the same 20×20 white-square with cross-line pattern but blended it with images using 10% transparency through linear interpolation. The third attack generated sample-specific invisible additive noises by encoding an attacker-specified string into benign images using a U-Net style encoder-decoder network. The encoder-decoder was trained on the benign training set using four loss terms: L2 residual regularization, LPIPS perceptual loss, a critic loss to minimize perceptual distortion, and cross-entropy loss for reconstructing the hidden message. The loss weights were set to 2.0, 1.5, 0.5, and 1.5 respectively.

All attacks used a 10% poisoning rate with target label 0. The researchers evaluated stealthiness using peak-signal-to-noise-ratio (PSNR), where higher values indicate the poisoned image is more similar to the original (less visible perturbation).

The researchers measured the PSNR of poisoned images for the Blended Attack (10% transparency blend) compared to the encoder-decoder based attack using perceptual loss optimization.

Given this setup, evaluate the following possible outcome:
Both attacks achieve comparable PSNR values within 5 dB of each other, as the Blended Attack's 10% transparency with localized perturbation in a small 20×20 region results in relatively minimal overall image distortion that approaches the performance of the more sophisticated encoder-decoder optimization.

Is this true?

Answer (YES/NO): NO